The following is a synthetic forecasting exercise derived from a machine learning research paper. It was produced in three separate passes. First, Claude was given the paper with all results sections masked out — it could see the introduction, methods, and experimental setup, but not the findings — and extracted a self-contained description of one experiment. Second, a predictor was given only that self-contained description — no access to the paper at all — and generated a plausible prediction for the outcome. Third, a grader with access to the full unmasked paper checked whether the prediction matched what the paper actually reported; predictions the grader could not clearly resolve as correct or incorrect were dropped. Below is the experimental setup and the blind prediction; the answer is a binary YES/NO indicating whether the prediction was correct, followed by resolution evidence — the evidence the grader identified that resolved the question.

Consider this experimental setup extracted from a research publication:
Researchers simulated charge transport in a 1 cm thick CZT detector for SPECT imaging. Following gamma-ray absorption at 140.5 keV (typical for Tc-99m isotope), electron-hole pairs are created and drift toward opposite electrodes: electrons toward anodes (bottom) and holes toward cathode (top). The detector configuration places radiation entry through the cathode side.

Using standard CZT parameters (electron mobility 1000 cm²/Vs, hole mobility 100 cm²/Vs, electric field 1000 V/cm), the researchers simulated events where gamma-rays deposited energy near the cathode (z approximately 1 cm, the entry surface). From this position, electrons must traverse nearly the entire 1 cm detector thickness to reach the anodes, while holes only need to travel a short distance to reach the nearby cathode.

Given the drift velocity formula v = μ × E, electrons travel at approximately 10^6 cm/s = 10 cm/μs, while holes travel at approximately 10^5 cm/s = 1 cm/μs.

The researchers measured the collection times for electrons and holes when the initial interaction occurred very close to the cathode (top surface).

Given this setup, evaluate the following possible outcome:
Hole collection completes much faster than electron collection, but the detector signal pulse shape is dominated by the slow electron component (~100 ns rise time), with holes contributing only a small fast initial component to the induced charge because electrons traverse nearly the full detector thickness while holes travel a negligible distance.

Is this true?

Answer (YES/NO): NO